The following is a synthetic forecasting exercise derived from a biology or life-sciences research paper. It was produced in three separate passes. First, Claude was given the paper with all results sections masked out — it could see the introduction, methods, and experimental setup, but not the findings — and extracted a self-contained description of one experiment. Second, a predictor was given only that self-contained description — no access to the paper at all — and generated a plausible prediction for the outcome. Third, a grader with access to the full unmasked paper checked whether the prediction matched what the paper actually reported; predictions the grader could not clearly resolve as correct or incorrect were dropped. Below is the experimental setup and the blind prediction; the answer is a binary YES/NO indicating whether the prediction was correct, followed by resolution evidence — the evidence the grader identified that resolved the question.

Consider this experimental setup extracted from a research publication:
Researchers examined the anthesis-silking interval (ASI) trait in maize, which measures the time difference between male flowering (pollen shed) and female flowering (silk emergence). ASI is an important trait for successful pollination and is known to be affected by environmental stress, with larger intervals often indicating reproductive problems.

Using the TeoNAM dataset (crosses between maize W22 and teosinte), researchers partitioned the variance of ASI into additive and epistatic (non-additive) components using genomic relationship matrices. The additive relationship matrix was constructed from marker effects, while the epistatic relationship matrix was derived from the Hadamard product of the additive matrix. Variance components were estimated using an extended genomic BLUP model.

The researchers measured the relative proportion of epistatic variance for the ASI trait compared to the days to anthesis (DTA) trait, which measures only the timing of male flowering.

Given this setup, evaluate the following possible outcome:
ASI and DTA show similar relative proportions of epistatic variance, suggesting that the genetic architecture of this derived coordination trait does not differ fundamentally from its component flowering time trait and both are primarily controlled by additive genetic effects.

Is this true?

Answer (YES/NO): NO